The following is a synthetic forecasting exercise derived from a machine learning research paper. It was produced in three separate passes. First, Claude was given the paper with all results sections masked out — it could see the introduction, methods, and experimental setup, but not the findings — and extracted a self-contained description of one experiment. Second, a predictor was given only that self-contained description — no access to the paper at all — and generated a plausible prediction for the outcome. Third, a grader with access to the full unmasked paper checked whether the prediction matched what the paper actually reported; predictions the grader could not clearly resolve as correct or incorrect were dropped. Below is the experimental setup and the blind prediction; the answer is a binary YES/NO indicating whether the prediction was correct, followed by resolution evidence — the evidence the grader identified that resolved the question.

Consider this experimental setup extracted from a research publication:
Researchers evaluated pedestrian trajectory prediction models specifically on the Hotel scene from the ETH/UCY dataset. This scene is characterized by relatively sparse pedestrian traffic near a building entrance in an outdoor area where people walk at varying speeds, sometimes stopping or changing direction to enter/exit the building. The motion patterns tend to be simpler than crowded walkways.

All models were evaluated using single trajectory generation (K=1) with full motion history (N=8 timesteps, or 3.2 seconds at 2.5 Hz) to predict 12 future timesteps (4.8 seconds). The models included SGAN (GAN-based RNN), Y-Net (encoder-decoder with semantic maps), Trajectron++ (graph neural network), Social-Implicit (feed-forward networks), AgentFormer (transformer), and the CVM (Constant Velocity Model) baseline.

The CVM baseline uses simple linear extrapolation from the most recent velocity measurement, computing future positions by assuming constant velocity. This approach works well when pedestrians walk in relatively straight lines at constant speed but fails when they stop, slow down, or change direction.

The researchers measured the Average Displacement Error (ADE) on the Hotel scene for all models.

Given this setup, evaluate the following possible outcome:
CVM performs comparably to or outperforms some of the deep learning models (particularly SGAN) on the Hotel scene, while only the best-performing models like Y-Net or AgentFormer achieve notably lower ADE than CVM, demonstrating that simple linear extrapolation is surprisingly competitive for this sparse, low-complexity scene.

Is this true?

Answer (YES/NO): NO